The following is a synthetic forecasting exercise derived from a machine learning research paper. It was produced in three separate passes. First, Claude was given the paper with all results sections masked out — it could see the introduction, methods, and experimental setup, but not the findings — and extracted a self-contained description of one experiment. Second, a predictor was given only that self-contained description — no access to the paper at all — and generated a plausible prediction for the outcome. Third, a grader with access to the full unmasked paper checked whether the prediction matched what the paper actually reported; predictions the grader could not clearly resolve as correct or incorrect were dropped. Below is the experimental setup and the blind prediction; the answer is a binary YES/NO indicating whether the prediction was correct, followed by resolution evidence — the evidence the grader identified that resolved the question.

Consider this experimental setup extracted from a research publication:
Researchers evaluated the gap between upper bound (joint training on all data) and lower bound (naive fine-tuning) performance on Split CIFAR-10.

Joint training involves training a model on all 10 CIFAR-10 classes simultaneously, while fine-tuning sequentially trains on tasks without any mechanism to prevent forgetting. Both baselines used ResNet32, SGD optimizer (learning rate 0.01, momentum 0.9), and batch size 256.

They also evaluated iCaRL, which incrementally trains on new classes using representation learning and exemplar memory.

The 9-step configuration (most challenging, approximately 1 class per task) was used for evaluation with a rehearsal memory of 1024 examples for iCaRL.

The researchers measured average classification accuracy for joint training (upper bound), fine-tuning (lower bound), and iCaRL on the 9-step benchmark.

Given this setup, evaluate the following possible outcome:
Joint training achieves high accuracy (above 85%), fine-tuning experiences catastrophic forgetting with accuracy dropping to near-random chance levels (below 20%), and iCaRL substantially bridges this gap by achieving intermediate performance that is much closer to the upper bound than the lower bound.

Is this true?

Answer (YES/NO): YES